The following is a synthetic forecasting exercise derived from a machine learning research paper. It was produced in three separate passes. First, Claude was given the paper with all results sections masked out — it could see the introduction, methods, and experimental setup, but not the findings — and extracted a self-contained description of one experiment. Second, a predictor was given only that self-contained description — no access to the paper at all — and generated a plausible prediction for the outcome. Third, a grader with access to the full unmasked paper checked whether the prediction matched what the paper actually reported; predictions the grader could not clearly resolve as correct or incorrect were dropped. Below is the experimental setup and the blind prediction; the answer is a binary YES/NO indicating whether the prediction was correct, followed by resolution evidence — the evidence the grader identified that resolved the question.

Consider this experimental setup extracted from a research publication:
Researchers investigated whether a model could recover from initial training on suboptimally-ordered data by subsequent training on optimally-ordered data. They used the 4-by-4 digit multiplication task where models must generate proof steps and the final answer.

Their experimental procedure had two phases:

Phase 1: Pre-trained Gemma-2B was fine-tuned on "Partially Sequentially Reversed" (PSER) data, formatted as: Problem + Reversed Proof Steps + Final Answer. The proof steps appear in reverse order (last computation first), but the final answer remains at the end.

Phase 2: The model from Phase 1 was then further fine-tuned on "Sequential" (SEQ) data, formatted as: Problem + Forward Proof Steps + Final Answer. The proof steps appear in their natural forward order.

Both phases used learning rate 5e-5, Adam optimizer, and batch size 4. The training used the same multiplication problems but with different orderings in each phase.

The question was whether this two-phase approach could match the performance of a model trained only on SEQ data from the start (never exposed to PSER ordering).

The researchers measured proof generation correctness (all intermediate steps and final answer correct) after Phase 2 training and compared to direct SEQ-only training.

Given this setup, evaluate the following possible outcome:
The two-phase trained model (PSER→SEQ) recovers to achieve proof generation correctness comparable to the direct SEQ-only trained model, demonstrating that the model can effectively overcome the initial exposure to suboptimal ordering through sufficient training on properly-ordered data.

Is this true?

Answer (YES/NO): NO